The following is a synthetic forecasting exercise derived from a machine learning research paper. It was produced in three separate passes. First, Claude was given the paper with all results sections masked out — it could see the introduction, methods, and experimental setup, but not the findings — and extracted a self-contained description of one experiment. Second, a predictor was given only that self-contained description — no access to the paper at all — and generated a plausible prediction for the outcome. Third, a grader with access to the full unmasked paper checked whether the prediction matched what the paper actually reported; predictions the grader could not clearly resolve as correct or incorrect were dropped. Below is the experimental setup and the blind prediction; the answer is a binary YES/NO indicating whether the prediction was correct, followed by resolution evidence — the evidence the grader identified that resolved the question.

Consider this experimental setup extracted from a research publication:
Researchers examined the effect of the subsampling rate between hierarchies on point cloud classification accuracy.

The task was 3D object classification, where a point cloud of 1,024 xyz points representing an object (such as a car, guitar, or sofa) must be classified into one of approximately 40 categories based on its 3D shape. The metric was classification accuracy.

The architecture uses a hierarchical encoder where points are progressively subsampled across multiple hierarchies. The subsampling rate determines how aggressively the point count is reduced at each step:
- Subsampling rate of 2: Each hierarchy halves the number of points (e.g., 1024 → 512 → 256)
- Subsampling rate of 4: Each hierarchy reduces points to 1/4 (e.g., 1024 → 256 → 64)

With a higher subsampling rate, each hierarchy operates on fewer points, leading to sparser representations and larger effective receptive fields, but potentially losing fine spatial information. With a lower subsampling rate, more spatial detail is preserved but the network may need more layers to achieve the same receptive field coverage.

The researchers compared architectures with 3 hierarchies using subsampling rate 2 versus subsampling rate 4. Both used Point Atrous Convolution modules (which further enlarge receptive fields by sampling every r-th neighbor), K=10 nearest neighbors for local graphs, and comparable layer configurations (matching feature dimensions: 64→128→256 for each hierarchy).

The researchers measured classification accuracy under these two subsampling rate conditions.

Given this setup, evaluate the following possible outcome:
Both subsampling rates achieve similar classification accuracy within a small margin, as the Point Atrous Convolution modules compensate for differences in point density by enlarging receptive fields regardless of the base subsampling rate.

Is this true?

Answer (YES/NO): YES